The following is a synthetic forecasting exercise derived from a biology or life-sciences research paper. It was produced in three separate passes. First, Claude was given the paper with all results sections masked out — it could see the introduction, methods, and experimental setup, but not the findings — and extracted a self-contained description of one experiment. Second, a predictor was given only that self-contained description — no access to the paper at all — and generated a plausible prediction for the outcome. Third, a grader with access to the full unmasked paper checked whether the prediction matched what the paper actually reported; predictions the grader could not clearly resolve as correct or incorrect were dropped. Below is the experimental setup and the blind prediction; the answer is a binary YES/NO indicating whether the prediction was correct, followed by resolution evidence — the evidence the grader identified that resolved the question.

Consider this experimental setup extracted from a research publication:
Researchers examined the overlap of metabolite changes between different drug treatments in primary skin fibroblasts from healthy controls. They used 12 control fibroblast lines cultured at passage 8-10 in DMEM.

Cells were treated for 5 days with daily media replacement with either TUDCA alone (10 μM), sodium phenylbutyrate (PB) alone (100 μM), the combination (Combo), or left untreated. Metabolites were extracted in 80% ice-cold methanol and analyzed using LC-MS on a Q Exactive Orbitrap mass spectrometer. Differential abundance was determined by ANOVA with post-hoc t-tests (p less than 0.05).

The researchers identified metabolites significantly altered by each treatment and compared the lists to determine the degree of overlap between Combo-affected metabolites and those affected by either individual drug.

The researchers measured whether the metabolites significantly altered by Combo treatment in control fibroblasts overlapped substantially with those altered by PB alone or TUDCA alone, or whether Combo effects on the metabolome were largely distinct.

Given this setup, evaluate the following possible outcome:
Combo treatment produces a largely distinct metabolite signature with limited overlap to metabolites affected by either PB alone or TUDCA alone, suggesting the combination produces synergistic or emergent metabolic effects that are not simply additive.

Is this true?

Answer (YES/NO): YES